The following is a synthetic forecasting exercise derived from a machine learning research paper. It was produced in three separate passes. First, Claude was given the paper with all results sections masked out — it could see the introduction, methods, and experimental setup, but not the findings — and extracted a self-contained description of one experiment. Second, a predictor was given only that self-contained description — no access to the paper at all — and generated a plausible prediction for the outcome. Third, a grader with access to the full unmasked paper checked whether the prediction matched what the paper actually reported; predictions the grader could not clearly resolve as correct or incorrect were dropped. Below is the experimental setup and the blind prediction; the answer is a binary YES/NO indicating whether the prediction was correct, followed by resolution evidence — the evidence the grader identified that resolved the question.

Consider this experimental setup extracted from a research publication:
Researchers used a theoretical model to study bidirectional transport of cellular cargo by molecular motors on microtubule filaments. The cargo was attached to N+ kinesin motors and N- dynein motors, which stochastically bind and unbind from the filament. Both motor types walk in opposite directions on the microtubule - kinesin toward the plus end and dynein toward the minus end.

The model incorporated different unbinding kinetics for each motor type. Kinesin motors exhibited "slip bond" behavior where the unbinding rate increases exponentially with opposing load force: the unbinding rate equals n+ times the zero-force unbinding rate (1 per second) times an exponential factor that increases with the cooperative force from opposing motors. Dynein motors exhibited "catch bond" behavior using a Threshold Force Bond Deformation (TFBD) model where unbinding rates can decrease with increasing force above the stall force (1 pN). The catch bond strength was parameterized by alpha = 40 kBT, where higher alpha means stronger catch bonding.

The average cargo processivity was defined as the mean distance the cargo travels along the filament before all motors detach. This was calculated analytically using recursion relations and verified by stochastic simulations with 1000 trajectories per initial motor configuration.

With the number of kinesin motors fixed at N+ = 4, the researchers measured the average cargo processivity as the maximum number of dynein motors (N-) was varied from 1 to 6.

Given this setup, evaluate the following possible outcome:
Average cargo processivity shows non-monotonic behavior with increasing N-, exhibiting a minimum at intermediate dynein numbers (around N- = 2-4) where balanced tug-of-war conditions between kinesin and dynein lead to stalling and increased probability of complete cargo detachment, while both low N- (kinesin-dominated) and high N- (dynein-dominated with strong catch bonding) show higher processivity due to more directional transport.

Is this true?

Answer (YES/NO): NO